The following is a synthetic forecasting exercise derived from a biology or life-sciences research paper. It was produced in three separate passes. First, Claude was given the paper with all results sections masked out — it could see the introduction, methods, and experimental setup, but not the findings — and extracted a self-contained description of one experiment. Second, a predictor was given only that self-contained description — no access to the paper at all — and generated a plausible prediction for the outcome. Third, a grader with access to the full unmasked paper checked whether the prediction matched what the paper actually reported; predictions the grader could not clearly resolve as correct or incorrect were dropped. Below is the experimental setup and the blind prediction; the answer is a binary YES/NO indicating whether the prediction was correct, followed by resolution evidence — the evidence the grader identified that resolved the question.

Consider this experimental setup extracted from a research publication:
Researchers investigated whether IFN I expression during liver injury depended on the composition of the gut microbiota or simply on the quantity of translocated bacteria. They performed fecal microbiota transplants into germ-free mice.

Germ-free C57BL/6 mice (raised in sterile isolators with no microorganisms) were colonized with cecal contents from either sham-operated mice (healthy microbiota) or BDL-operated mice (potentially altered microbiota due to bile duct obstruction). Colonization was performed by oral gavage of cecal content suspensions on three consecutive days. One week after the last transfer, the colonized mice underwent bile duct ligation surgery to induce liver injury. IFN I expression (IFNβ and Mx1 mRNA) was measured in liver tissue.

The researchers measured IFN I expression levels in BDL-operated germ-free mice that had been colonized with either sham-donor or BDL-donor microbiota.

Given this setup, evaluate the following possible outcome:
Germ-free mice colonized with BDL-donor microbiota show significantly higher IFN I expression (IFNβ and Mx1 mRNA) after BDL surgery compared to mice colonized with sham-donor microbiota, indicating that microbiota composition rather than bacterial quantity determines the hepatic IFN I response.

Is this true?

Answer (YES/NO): NO